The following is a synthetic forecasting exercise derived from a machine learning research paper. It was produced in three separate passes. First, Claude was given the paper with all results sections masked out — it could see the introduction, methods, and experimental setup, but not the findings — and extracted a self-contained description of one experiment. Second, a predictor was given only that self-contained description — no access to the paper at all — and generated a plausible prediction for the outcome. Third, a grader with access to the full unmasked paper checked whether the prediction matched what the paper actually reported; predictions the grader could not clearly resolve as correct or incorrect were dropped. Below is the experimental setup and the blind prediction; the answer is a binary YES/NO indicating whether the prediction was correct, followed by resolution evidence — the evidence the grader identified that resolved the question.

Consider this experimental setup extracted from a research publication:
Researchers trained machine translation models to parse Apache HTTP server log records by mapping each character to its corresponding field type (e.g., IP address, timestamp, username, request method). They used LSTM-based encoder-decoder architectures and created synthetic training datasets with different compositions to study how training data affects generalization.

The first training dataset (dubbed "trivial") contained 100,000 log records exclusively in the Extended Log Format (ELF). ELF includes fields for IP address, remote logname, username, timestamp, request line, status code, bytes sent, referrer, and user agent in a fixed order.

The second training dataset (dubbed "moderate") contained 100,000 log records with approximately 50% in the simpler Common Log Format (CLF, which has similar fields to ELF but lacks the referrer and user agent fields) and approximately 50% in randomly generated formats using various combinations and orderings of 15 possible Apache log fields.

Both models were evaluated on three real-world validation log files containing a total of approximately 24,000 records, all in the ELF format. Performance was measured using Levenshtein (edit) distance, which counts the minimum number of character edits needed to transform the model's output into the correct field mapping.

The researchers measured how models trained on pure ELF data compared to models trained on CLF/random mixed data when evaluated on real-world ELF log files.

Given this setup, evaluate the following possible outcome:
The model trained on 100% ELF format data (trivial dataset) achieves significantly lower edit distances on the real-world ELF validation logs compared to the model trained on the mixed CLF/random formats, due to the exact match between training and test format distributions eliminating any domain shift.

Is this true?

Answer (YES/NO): YES